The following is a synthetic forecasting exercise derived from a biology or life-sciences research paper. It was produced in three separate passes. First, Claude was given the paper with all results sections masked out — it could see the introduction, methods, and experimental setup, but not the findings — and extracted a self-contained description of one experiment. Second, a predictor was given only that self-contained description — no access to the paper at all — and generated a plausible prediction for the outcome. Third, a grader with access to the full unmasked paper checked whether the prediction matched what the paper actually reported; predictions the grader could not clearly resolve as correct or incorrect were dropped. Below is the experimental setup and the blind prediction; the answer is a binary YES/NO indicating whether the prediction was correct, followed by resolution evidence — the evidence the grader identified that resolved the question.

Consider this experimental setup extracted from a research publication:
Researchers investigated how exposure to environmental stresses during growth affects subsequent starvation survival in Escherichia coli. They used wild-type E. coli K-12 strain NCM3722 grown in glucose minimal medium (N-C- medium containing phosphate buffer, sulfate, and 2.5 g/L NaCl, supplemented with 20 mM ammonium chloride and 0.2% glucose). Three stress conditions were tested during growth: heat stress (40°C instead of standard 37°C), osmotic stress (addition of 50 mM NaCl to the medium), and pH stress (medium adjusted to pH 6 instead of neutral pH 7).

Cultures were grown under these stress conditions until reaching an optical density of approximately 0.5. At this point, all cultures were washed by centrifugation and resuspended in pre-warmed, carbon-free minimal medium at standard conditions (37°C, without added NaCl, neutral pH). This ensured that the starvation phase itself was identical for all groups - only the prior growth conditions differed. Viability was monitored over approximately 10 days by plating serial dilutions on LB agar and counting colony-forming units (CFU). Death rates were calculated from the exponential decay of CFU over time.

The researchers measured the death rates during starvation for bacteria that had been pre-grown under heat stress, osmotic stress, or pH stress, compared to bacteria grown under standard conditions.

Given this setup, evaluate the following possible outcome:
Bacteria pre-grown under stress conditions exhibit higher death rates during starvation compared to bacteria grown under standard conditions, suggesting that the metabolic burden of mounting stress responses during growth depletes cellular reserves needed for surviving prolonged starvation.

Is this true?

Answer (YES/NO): NO